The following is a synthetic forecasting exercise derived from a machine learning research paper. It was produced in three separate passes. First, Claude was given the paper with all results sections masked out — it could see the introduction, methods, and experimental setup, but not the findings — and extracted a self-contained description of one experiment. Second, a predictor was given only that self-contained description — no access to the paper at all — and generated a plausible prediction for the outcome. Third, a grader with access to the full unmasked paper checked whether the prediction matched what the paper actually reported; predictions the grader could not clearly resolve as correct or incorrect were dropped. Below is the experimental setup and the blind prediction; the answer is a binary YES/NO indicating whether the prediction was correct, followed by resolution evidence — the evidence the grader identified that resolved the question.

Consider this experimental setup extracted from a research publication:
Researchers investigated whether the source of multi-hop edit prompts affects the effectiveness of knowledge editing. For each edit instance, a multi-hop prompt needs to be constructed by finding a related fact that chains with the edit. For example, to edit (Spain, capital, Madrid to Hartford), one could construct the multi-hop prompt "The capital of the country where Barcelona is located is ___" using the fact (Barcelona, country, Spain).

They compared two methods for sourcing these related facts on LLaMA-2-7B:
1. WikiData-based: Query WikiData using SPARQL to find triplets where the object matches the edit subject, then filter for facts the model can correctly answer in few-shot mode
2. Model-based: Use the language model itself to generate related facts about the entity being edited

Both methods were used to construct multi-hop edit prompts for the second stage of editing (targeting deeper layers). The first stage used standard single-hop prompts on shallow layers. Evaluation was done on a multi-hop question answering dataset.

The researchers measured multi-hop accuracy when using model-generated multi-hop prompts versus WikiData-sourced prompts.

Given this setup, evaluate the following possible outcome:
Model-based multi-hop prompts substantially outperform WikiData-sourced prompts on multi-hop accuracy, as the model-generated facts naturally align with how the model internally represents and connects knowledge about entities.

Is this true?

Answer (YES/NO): NO